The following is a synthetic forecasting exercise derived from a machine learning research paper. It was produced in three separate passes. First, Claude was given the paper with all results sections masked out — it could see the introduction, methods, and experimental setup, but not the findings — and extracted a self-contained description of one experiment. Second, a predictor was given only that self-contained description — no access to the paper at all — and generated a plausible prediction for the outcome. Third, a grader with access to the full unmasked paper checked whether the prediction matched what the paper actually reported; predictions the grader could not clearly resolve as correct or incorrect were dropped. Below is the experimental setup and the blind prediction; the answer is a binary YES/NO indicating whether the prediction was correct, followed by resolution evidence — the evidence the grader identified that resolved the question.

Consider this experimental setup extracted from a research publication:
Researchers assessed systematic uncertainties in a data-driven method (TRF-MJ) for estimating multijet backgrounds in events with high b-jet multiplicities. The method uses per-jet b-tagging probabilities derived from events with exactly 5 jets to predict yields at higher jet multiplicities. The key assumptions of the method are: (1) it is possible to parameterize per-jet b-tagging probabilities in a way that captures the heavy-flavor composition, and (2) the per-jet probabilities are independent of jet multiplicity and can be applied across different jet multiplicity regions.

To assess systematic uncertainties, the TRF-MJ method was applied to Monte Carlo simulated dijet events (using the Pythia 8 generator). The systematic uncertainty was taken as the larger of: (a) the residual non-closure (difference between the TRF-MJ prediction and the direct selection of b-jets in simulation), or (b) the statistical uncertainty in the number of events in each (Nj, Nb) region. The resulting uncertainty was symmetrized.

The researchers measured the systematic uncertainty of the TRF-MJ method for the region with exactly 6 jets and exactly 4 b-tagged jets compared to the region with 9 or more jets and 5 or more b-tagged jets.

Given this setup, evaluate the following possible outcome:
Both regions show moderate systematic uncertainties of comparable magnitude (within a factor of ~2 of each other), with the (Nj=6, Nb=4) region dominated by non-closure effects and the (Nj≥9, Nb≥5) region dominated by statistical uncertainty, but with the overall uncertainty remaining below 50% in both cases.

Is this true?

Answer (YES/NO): YES